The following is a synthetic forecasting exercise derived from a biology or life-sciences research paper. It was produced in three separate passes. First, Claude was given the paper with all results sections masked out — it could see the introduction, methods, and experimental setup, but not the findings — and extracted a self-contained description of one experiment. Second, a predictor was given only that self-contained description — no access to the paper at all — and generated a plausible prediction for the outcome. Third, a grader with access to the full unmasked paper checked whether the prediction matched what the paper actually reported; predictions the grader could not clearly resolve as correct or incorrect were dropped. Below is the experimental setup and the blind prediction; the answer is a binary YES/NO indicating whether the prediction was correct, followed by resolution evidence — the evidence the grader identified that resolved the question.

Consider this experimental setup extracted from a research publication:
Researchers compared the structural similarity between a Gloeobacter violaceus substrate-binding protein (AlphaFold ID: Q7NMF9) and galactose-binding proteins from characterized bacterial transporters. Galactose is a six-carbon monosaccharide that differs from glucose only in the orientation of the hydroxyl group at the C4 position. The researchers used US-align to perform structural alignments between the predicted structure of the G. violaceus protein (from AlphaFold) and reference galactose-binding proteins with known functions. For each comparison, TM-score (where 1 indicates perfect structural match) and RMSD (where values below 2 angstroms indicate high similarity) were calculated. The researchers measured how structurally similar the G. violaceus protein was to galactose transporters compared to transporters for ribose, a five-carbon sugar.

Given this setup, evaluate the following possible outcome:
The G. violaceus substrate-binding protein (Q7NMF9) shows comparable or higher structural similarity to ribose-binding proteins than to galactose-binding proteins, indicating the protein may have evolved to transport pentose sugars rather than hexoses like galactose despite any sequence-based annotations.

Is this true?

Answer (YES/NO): YES